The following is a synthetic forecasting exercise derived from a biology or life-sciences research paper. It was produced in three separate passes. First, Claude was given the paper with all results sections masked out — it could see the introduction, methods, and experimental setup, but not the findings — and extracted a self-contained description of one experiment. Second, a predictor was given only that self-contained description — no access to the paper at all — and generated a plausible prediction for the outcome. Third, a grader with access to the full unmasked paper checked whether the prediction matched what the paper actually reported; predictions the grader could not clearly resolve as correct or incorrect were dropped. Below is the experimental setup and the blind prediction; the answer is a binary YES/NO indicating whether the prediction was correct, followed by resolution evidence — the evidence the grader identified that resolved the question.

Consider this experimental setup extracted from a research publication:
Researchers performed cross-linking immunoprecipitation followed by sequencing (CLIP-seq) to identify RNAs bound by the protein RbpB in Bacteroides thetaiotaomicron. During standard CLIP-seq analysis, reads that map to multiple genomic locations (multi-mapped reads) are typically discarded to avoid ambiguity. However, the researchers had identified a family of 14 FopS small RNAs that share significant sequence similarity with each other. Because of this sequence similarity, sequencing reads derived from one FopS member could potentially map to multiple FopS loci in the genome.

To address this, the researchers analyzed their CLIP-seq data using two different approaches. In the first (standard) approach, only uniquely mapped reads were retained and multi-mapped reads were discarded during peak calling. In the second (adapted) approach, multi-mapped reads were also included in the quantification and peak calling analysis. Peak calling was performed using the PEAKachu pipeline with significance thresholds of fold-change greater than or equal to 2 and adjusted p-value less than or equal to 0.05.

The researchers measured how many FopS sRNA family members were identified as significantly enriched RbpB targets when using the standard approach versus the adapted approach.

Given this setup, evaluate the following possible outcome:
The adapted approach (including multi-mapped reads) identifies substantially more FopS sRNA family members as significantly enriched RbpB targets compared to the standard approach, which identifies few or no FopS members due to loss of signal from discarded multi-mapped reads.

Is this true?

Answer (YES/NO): NO